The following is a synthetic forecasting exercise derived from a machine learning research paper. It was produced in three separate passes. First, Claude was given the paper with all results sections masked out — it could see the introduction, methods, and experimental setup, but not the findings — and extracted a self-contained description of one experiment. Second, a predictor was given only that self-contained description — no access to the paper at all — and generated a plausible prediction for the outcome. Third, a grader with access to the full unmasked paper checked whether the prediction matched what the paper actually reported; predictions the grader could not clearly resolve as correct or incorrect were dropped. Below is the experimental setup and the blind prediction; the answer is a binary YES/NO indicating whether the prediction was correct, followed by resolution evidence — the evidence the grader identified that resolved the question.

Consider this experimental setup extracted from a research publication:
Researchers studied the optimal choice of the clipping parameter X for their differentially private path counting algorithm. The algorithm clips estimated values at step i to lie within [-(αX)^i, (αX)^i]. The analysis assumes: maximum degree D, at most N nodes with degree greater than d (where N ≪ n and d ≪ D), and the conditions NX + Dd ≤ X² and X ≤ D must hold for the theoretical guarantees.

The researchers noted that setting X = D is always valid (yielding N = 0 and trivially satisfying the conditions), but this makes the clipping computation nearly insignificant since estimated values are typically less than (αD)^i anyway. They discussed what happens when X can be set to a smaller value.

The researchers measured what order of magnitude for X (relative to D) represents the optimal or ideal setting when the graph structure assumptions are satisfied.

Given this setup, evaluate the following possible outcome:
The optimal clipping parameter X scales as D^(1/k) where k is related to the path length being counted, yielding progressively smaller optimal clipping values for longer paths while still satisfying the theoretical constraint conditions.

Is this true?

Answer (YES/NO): NO